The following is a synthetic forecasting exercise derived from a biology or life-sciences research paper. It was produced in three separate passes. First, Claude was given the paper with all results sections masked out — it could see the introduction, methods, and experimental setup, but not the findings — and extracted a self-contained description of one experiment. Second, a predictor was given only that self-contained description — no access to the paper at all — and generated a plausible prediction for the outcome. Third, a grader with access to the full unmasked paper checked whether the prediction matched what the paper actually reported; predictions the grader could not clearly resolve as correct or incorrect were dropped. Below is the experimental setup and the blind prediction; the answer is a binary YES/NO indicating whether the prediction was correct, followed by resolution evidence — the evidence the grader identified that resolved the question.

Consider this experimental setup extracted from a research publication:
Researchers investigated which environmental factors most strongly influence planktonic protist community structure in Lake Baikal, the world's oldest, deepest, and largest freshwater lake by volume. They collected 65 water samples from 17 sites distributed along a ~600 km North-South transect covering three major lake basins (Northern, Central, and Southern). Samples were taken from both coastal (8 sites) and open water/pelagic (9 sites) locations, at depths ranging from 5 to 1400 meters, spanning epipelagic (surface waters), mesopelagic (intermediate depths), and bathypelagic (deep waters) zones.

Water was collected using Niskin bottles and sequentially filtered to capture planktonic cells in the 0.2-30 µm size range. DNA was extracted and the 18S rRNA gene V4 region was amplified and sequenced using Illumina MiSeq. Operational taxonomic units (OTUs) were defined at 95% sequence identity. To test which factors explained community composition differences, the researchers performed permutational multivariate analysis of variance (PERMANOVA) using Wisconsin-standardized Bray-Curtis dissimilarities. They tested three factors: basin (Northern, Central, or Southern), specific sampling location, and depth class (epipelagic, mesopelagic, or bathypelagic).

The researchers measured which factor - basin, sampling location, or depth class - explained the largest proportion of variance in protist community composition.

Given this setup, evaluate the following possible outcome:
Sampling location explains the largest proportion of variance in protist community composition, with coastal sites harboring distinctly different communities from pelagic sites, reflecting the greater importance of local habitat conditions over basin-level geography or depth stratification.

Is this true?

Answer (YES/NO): NO